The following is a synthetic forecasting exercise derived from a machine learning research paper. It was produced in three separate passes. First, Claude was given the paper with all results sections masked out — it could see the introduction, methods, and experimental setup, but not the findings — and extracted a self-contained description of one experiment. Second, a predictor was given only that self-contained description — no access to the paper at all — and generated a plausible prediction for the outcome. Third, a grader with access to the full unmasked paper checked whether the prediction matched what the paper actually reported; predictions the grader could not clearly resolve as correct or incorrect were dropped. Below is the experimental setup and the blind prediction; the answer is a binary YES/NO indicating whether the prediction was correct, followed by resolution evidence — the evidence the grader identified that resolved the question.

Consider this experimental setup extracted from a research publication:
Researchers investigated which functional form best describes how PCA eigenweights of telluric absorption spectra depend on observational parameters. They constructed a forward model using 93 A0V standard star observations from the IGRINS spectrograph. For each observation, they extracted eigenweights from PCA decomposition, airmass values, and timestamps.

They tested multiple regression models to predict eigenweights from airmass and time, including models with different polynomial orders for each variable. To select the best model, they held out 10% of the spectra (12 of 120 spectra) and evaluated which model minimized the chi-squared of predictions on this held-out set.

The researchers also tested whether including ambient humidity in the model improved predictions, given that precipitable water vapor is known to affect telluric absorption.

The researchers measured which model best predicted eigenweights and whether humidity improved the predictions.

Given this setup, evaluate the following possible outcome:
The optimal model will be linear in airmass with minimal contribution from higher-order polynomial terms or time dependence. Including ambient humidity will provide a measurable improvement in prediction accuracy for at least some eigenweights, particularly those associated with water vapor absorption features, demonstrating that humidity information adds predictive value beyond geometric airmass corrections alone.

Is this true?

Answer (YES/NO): NO